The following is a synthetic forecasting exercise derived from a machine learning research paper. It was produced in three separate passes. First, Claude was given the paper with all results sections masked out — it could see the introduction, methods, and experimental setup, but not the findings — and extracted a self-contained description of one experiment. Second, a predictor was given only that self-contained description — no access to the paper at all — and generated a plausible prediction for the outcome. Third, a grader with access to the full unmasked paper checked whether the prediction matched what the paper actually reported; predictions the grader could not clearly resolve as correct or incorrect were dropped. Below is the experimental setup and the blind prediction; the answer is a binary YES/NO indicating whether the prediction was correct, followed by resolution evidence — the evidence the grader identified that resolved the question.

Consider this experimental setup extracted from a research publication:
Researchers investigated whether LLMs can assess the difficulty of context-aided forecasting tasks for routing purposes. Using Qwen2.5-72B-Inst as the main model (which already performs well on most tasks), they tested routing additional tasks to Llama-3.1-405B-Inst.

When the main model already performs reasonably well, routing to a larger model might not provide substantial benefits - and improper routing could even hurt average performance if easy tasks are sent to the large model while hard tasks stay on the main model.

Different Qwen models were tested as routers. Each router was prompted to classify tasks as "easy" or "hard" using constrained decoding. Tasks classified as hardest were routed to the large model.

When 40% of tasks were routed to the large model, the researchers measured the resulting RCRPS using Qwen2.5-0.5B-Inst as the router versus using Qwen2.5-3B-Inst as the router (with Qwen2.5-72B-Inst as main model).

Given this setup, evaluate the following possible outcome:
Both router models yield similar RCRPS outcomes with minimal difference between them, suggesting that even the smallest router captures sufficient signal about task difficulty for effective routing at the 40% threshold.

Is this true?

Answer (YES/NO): NO